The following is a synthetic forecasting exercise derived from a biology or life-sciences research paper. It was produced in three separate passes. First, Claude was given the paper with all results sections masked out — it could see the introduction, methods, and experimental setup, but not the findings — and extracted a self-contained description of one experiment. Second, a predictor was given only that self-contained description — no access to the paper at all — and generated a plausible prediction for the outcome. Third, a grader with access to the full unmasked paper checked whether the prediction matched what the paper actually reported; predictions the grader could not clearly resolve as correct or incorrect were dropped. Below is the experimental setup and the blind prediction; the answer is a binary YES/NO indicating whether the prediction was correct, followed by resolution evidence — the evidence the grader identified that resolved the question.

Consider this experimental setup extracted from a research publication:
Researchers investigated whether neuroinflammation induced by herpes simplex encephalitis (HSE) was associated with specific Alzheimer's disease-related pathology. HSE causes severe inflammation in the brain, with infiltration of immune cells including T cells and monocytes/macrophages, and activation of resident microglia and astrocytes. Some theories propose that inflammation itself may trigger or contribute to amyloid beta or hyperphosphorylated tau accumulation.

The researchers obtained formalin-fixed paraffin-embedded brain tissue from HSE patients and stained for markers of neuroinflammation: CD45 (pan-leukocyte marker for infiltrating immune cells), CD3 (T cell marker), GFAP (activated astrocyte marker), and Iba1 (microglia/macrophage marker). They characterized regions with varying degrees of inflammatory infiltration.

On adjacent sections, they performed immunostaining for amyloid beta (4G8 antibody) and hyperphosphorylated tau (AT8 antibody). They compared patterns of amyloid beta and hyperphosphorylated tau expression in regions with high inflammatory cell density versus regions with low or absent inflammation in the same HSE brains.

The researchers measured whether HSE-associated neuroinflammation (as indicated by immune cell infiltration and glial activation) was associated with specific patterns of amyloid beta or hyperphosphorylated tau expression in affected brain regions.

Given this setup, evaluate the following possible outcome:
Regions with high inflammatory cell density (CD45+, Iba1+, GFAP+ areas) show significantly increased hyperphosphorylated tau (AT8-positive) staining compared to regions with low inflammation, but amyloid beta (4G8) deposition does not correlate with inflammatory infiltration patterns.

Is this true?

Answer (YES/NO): NO